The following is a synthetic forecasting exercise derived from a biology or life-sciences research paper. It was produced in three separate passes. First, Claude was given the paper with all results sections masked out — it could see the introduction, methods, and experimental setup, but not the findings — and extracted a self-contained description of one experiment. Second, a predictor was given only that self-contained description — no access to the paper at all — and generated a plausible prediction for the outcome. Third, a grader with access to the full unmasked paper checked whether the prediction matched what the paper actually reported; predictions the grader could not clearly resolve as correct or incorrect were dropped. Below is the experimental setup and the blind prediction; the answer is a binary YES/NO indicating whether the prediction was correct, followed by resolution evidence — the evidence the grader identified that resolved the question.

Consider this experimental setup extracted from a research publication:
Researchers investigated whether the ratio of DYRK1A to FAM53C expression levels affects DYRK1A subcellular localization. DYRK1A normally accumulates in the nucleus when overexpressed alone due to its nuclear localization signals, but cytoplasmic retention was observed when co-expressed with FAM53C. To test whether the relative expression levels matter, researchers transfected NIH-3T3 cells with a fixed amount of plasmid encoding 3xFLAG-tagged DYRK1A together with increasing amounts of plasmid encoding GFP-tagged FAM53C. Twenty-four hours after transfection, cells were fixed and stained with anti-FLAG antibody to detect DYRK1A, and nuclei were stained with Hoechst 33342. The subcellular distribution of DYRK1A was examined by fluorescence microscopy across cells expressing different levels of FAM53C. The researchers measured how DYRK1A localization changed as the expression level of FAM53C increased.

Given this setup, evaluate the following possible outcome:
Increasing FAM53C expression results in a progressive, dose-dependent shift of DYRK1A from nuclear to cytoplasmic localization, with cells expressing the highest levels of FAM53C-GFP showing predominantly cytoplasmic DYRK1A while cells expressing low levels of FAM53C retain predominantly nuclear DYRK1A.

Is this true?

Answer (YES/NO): YES